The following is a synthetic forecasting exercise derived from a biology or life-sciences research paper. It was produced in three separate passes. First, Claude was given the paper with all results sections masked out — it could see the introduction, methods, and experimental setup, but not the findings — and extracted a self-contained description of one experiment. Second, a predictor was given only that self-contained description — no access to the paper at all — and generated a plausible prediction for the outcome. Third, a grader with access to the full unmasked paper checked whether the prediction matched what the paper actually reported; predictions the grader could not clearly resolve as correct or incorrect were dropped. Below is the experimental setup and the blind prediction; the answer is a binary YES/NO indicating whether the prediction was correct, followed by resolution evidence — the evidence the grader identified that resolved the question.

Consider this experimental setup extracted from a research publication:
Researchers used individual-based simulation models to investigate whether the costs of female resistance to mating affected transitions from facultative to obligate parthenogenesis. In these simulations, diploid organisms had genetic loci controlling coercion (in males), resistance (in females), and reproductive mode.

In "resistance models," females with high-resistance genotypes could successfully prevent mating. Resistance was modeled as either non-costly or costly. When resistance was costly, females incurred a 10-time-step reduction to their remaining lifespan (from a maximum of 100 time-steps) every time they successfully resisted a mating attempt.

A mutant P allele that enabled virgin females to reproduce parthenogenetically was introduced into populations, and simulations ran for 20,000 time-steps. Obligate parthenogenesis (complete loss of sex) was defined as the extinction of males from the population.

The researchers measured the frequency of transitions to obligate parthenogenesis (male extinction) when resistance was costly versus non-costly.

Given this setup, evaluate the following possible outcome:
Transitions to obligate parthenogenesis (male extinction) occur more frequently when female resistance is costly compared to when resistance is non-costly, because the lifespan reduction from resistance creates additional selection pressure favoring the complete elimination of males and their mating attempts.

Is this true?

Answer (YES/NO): NO